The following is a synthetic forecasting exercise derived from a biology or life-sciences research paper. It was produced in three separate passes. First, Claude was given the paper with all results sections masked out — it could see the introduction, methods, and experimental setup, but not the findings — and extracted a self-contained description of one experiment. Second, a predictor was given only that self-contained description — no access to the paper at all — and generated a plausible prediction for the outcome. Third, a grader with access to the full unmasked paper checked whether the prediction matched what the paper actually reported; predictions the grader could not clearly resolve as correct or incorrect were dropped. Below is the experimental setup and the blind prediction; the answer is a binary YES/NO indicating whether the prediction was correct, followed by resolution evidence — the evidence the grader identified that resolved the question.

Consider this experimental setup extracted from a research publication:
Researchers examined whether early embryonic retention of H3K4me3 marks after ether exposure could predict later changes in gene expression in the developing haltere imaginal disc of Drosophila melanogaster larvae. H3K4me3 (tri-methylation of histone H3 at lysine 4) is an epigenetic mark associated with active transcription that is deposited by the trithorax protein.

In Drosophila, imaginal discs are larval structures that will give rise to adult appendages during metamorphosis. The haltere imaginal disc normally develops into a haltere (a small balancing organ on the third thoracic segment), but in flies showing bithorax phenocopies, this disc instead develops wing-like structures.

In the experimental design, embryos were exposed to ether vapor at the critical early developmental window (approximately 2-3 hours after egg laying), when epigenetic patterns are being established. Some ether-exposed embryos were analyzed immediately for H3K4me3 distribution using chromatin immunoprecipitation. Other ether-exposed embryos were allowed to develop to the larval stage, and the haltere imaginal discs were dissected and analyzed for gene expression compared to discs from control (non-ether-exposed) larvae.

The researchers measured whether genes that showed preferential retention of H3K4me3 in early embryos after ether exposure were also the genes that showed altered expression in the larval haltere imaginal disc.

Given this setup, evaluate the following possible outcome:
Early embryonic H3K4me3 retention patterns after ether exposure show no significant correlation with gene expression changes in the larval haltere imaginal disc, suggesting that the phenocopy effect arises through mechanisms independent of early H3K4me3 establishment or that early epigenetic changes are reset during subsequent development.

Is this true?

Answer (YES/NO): NO